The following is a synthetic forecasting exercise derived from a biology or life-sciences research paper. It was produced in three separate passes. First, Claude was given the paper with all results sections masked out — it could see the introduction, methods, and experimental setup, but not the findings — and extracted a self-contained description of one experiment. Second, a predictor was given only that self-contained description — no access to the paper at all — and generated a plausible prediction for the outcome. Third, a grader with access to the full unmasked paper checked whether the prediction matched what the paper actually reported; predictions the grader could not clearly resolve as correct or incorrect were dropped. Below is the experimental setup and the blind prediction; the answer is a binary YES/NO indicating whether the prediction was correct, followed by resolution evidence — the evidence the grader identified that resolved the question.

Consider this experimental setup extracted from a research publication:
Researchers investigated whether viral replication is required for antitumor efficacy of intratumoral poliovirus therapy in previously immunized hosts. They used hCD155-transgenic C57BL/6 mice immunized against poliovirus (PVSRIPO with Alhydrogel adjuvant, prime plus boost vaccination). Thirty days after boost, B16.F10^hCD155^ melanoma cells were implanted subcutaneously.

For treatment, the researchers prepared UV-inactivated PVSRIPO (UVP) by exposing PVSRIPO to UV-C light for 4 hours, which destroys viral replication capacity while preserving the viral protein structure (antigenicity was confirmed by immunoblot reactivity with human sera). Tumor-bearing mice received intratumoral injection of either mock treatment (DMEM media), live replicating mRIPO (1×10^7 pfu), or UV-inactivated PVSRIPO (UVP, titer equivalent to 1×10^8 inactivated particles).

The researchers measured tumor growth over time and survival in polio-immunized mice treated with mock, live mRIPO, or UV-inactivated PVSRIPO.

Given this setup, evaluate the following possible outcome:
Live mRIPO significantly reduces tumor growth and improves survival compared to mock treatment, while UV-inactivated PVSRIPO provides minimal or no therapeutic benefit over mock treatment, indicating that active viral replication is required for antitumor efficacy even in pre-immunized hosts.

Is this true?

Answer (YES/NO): NO